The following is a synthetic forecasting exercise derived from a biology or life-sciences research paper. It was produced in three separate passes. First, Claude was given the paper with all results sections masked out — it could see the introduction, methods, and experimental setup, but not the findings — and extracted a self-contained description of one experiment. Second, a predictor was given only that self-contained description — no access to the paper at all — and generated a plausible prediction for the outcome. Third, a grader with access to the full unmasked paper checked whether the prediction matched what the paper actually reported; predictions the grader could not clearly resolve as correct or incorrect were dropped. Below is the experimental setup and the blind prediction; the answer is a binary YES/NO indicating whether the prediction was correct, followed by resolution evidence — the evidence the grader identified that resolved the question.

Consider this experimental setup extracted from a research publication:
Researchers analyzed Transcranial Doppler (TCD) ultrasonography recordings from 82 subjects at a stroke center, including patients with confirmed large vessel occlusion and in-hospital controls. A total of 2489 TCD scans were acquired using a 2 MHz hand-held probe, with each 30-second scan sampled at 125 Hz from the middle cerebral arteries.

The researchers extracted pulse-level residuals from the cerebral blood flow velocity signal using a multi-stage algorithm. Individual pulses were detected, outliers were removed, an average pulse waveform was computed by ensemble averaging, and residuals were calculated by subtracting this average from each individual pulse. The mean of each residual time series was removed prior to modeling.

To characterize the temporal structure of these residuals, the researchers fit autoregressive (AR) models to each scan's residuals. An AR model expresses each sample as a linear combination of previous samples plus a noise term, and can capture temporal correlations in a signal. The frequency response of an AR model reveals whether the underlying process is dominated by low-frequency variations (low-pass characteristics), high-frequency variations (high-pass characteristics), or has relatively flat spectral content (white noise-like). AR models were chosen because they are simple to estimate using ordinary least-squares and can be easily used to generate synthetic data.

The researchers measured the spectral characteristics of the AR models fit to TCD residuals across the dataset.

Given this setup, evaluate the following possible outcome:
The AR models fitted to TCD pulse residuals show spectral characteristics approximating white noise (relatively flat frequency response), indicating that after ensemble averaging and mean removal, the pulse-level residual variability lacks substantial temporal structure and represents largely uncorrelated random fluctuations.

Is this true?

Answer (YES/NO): NO